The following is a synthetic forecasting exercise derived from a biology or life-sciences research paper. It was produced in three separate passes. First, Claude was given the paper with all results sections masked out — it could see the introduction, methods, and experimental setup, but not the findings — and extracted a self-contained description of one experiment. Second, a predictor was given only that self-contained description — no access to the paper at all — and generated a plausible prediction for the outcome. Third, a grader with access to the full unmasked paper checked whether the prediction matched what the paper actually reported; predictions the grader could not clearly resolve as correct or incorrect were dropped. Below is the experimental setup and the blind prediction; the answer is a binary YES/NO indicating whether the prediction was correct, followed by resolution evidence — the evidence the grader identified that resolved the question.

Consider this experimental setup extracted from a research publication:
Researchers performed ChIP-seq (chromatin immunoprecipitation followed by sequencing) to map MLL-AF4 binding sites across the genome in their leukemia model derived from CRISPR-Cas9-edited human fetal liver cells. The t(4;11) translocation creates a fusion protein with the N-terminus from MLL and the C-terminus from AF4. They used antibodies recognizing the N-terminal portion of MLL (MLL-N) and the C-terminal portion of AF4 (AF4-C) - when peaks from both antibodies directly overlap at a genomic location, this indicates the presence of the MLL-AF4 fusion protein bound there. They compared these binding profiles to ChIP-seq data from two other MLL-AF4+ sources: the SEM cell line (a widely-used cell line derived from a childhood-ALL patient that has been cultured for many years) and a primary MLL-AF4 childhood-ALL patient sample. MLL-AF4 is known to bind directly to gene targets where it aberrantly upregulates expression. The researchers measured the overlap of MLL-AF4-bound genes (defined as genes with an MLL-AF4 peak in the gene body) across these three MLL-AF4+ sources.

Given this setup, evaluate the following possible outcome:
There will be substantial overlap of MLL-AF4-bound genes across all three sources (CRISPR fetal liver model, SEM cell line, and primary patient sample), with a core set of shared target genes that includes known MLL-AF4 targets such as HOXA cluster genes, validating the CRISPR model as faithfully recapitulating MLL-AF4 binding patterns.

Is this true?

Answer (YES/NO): YES